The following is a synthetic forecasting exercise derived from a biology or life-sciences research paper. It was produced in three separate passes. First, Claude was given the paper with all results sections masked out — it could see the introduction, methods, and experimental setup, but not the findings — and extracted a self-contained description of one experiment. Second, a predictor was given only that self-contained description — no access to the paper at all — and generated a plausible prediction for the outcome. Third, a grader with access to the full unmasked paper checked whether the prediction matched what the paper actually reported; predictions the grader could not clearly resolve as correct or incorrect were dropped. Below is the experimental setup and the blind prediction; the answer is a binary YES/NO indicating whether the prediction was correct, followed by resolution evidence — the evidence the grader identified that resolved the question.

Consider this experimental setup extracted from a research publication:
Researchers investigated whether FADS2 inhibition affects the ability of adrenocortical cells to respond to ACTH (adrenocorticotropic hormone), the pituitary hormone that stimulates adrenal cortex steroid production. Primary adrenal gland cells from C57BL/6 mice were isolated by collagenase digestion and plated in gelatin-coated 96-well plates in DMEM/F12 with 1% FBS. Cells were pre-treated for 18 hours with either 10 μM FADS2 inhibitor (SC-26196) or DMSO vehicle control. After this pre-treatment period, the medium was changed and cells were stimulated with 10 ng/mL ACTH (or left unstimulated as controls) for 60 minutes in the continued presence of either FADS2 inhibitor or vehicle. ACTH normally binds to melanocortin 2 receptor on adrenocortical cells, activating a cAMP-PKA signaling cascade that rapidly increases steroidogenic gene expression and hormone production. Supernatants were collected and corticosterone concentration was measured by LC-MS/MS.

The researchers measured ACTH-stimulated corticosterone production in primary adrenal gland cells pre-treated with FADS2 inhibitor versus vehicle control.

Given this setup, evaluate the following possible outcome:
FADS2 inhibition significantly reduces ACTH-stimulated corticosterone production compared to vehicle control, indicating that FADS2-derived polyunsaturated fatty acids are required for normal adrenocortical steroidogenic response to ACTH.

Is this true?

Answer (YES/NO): YES